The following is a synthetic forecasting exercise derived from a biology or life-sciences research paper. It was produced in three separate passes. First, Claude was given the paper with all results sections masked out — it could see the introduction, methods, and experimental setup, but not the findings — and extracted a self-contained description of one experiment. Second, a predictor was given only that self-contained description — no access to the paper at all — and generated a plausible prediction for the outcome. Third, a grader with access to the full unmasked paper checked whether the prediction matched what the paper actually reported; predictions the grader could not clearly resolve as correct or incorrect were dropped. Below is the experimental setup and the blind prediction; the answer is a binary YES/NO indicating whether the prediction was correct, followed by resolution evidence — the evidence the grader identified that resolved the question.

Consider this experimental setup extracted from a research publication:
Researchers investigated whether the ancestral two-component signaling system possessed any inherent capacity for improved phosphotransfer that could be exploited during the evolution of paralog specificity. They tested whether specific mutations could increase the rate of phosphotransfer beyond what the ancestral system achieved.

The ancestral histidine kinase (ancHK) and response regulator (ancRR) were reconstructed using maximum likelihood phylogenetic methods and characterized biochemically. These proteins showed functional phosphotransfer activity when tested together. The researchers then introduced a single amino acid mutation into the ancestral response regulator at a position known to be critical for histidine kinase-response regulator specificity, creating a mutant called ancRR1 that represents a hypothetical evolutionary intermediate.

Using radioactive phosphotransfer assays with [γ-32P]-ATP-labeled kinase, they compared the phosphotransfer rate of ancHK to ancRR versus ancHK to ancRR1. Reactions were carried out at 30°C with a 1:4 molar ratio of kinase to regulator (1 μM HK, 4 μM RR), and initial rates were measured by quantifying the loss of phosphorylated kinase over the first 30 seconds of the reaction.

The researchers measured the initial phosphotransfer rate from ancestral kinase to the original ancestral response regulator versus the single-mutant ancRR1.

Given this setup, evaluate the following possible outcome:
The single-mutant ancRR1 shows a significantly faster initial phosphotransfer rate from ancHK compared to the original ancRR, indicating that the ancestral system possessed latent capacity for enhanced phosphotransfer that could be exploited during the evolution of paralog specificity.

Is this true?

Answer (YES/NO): YES